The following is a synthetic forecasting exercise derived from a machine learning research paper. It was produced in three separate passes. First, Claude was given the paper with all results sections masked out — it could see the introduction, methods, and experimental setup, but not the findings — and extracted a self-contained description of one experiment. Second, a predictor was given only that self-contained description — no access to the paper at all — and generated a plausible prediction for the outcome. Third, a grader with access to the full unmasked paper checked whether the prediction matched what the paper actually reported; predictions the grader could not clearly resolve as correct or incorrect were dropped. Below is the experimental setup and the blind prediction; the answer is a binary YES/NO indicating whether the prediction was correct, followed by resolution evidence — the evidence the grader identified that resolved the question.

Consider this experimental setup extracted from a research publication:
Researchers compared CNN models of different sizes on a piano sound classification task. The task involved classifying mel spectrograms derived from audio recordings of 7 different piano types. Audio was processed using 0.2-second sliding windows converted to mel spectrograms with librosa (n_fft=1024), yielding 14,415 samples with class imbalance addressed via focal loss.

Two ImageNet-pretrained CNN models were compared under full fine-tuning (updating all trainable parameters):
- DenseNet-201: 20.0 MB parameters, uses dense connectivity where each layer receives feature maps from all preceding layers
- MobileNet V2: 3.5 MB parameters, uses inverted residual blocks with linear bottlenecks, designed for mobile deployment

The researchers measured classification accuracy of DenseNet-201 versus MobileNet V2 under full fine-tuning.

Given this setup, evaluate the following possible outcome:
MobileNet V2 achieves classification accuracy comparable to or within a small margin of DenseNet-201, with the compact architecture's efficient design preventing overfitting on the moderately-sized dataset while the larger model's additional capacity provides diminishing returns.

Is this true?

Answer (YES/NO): NO